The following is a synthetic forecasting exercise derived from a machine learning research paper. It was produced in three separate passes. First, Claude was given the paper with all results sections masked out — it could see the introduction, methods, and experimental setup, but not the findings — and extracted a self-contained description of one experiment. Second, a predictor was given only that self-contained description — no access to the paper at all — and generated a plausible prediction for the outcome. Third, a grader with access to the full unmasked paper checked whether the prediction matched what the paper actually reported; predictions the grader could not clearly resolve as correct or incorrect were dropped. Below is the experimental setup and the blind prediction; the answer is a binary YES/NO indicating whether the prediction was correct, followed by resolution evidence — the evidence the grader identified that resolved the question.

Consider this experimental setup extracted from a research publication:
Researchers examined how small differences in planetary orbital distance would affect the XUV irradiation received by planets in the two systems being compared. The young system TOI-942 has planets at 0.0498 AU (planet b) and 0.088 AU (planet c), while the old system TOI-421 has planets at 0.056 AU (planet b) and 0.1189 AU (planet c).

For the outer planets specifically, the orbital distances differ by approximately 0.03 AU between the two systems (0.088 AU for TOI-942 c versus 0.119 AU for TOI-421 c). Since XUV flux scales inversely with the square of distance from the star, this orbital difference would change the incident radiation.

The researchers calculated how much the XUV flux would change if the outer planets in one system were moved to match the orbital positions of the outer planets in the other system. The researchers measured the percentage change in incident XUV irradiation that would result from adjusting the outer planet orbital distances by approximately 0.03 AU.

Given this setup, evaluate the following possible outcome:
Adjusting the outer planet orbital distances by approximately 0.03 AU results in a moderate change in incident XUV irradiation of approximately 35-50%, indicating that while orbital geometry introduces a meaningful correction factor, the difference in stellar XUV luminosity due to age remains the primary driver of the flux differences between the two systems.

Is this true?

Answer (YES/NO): YES